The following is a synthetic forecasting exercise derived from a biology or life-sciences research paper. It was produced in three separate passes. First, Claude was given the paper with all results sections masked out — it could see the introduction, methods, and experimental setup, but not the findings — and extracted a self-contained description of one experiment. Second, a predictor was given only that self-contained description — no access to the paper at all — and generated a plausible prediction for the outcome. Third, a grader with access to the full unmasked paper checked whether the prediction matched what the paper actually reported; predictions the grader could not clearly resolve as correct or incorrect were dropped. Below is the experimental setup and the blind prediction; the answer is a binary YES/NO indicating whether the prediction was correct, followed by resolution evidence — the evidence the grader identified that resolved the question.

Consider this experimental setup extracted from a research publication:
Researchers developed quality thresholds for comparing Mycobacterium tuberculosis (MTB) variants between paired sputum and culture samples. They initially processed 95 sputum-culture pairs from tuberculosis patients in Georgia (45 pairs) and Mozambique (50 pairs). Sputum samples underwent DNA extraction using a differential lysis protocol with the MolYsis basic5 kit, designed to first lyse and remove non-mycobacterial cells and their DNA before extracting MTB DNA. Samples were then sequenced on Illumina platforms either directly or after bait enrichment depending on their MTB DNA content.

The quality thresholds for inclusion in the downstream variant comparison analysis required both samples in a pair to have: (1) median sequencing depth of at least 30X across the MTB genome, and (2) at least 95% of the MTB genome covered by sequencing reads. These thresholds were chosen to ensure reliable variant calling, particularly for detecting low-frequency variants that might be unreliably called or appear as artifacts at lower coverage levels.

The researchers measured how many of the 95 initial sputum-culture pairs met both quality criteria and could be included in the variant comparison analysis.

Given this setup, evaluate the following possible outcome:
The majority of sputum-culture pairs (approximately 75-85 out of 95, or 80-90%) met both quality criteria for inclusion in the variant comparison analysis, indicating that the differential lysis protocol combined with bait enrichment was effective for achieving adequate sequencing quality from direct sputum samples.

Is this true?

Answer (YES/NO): NO